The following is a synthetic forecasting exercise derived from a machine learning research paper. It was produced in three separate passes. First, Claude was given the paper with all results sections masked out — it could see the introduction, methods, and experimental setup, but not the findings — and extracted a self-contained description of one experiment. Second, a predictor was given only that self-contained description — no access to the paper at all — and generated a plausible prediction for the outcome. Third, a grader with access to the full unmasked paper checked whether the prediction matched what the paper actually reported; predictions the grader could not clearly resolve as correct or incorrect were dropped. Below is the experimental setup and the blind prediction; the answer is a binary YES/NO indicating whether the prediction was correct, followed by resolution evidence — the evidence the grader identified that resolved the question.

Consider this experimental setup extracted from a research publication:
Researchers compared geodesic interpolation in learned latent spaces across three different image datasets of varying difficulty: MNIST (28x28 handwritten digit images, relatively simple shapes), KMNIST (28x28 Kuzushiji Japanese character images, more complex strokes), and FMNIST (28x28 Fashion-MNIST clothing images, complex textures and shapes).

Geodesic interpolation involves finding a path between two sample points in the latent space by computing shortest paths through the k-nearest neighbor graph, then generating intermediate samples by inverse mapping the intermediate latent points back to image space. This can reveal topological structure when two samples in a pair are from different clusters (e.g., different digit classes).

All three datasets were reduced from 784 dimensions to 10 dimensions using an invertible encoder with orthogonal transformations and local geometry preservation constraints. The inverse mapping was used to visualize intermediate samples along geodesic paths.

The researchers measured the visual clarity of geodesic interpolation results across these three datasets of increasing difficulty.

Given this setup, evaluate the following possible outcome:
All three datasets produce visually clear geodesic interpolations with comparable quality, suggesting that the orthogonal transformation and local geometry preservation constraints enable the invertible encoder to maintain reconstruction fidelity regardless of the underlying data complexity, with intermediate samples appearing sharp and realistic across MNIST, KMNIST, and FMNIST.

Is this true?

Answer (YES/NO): NO